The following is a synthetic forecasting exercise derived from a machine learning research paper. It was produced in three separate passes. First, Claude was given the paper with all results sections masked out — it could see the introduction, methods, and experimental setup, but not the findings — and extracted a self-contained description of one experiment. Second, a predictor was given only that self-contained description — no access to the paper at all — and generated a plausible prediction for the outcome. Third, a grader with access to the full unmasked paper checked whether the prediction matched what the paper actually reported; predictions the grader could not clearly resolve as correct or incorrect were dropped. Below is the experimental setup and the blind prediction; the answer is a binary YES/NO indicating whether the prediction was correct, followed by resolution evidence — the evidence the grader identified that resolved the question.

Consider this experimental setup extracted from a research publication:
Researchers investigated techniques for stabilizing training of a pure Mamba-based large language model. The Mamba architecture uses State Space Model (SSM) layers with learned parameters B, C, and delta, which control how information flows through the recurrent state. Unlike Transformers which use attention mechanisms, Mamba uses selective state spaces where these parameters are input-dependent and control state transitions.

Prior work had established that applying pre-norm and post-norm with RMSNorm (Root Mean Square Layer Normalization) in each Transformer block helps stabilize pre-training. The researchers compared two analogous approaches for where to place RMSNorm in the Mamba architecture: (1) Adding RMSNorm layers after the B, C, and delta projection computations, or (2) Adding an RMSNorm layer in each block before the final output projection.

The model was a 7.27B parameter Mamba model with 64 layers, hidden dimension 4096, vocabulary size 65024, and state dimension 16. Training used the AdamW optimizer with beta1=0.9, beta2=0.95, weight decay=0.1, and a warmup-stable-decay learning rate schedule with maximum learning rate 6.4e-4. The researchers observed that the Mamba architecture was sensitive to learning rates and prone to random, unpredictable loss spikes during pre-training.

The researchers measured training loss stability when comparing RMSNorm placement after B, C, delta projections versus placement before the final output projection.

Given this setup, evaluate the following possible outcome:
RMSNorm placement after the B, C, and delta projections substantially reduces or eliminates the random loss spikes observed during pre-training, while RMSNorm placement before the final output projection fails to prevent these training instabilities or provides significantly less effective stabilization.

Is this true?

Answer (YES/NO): NO